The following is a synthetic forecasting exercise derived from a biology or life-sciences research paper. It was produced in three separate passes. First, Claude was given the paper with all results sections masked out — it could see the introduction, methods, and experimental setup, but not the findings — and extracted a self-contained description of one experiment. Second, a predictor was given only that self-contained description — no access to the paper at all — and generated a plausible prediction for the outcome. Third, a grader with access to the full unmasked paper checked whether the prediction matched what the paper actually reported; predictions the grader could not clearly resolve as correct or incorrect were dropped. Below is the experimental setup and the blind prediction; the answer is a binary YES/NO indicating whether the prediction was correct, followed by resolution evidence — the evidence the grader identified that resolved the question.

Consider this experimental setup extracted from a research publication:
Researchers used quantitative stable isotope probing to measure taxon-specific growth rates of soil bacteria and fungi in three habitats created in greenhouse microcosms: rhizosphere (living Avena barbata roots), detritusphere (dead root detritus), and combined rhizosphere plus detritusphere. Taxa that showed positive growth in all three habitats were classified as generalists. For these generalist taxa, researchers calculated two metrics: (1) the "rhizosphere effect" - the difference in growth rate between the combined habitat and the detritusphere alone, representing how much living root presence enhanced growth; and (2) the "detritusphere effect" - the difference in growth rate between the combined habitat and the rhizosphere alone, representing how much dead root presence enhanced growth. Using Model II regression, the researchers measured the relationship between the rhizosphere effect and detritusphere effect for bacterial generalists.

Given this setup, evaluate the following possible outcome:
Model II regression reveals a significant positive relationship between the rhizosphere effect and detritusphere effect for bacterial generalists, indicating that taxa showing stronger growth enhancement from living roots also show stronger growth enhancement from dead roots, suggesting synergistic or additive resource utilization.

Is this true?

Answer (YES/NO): NO